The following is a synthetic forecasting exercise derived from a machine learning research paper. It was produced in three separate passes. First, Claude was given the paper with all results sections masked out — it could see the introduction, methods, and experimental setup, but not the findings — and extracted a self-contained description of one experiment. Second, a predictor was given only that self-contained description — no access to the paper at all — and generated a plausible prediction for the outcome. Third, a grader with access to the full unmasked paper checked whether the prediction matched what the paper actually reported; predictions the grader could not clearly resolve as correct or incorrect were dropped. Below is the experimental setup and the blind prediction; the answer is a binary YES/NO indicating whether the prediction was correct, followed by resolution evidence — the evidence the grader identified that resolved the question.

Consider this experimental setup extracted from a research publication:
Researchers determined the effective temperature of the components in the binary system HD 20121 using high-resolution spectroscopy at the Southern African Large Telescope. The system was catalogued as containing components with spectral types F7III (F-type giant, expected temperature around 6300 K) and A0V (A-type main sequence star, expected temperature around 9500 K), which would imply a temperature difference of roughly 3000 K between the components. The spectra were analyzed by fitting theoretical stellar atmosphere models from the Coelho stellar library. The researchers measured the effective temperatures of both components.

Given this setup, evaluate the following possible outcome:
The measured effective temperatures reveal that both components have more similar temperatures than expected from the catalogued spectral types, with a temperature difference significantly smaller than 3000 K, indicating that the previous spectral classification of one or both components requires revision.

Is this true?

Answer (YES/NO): YES